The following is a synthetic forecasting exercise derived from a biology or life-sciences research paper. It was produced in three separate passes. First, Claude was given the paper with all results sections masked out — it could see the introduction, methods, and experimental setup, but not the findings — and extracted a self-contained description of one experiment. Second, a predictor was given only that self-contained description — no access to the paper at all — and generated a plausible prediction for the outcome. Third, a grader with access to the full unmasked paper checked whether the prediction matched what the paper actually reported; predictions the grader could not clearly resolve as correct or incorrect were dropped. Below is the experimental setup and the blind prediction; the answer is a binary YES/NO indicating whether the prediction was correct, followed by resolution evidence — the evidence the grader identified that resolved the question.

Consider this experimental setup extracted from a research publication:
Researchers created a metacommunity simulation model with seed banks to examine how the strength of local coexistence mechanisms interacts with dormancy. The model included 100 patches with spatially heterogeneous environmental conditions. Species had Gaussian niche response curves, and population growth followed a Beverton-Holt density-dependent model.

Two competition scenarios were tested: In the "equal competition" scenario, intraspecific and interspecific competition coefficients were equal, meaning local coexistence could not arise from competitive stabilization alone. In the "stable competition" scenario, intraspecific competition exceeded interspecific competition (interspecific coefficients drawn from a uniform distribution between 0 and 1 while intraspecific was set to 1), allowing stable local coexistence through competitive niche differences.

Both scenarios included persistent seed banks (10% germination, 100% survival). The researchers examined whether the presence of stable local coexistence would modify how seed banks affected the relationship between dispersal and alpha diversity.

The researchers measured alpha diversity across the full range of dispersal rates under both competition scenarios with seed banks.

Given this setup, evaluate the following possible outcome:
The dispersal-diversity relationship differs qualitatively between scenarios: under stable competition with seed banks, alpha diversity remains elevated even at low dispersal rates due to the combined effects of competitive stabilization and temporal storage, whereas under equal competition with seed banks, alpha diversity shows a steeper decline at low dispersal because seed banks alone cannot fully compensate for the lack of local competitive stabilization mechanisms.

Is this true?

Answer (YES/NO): NO